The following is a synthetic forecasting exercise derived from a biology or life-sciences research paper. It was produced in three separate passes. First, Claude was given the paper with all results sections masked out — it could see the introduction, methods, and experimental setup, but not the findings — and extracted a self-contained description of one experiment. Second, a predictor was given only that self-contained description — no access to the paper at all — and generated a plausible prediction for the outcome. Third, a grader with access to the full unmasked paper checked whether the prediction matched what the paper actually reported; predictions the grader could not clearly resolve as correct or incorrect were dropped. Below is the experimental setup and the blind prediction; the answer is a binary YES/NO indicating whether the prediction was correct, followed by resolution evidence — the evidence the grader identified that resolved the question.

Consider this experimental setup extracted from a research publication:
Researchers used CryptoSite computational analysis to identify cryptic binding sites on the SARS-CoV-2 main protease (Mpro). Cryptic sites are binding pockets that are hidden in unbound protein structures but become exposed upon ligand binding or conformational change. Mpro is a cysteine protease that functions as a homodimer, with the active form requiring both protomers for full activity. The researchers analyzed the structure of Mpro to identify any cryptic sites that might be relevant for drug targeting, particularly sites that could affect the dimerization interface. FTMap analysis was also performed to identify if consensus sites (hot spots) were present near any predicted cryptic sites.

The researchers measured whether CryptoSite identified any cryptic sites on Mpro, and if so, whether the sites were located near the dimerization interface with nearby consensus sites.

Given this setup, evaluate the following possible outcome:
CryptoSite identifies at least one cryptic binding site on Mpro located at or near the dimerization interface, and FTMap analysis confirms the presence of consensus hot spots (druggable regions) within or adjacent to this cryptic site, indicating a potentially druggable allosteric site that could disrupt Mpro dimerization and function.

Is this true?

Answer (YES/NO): YES